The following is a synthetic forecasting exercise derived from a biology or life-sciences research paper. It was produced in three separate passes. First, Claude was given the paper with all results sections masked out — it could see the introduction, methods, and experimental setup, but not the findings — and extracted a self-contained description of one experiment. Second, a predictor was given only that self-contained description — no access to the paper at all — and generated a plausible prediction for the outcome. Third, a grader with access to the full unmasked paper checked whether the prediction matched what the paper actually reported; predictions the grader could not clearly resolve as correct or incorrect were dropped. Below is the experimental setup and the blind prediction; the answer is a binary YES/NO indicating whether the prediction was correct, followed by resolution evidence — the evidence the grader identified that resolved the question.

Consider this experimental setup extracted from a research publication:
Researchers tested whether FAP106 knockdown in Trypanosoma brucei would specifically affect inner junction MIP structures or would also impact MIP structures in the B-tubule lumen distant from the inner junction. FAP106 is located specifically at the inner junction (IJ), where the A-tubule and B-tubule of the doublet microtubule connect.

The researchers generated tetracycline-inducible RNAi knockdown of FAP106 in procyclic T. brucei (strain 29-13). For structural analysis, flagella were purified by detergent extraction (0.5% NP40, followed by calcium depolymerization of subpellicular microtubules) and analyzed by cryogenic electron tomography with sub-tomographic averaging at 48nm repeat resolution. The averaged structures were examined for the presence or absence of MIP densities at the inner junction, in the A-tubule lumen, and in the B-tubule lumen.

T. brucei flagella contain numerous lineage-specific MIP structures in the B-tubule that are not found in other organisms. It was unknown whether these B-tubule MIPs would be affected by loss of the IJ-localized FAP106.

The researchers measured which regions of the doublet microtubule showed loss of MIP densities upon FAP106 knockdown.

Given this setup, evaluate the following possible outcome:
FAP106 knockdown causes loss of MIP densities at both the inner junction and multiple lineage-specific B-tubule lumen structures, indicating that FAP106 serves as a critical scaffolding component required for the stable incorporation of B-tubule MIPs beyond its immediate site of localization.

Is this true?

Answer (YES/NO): YES